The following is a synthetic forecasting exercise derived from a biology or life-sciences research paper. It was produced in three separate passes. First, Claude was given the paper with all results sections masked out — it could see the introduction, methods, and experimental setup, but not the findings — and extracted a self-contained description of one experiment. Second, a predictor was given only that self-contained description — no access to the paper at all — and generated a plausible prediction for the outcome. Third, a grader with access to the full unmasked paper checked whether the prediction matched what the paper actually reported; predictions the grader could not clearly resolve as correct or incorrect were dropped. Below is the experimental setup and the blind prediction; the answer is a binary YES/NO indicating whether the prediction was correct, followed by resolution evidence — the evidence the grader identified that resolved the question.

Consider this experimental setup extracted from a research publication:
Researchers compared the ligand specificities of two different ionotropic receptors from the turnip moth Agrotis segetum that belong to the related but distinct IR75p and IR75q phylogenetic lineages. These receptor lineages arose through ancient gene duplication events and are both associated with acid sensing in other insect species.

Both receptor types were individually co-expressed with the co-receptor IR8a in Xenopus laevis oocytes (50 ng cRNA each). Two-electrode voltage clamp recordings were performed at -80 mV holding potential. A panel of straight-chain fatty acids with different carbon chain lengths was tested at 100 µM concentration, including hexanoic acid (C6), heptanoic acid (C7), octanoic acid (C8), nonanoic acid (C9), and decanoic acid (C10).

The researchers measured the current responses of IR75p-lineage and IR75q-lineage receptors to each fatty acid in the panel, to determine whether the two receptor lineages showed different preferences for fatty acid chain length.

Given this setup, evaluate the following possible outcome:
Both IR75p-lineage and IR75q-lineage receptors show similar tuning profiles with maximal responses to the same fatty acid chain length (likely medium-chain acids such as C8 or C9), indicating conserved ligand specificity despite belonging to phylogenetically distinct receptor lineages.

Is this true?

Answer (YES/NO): NO